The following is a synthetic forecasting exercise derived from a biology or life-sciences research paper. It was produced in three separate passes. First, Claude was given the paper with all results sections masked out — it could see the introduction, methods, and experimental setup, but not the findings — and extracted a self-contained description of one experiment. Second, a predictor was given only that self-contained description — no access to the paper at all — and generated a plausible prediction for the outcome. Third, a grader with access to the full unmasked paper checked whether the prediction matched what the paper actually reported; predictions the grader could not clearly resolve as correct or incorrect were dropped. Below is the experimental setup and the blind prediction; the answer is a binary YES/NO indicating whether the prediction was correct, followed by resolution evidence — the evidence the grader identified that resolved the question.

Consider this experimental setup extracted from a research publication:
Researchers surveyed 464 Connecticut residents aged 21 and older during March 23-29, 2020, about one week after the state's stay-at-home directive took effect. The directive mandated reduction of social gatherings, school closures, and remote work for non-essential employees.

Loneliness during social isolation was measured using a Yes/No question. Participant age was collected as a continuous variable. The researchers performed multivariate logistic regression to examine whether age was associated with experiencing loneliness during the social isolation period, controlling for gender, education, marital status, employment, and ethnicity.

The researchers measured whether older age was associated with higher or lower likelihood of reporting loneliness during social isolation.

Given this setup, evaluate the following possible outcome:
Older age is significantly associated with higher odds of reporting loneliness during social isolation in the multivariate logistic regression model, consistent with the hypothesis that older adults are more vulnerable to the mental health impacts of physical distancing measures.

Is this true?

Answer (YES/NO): YES